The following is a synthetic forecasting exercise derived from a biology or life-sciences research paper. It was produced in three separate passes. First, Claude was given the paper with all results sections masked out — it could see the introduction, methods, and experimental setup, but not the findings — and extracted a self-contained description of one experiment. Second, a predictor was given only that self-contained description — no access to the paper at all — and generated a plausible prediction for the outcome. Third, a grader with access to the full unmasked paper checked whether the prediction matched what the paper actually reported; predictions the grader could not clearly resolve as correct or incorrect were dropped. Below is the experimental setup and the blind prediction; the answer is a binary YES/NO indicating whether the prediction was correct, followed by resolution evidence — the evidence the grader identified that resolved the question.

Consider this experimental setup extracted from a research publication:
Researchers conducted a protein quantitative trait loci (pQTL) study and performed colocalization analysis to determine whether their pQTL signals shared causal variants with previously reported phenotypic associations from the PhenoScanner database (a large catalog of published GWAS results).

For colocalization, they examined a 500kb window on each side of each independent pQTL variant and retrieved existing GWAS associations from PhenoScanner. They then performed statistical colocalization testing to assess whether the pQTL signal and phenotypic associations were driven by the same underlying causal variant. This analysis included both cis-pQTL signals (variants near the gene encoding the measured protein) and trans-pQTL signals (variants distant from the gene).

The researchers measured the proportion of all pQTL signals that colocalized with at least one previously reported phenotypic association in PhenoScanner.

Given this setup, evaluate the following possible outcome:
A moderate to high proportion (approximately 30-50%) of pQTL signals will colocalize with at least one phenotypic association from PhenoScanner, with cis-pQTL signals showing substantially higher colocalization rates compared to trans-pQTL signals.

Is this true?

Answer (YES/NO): NO